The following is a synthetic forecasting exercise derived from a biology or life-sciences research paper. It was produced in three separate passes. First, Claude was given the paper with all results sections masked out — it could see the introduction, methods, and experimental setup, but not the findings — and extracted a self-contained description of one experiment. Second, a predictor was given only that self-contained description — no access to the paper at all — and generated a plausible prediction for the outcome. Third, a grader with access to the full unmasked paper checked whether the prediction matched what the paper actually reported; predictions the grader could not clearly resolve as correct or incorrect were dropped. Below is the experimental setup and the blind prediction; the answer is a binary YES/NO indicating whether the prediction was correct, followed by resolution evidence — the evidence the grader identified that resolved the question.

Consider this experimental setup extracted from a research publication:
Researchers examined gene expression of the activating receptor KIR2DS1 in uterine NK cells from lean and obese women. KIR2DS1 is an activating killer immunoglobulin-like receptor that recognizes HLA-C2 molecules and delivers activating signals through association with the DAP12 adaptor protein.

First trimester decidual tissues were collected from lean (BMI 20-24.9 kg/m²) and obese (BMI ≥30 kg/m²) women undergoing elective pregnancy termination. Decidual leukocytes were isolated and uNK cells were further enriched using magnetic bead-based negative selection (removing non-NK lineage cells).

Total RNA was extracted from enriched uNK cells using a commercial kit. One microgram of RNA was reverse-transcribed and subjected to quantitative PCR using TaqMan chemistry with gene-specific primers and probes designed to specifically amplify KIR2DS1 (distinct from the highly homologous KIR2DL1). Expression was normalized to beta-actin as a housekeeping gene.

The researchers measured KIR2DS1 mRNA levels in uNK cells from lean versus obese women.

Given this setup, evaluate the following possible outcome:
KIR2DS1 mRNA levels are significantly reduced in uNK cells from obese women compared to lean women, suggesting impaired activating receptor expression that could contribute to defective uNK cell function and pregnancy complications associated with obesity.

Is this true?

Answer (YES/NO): NO